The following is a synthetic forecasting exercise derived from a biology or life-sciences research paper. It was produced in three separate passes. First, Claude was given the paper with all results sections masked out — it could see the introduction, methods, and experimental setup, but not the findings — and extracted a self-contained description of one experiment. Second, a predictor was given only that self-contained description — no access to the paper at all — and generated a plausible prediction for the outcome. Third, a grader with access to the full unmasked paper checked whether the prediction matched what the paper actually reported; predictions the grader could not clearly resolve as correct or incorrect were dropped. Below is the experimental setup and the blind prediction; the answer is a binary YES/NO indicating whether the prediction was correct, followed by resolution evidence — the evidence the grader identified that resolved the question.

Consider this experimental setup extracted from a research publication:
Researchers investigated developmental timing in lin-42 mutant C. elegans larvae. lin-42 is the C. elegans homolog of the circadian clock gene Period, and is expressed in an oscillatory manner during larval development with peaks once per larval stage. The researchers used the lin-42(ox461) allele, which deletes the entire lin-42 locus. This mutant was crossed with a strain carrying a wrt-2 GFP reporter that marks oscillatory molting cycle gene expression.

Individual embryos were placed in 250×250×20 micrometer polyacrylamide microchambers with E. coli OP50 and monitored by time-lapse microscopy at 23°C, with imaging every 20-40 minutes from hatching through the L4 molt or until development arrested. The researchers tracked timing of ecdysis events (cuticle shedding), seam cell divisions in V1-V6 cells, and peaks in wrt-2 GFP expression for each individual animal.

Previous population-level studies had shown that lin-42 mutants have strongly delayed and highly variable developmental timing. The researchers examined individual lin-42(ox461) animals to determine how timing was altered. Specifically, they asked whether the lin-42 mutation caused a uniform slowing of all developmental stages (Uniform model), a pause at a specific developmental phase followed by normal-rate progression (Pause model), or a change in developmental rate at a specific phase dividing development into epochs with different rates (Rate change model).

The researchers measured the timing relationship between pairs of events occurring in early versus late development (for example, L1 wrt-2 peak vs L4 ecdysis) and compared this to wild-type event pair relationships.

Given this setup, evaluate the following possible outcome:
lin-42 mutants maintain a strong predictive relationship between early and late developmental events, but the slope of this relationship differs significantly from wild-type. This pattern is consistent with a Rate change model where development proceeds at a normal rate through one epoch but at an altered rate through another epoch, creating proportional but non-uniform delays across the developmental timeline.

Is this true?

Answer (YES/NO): YES